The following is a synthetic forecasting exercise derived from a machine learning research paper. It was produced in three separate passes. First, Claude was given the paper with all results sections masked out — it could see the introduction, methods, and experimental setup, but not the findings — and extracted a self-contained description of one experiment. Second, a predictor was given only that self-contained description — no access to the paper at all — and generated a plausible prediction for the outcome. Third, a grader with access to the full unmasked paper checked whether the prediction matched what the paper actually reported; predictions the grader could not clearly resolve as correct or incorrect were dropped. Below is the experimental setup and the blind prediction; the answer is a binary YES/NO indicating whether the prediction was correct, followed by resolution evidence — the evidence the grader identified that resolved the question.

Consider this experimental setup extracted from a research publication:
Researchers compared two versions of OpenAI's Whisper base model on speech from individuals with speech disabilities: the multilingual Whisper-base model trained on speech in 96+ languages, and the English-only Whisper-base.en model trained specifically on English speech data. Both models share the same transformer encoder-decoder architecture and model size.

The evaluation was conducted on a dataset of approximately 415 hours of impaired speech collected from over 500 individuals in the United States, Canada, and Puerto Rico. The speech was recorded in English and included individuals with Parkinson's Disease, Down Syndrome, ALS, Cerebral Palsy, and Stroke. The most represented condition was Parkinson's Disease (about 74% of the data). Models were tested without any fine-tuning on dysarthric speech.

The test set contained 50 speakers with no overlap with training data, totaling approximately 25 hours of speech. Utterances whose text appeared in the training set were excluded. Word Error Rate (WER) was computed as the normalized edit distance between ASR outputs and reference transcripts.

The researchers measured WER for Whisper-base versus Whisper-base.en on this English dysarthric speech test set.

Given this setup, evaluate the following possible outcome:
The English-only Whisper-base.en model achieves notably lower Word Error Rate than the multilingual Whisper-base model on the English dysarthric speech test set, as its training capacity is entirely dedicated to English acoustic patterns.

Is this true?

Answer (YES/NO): YES